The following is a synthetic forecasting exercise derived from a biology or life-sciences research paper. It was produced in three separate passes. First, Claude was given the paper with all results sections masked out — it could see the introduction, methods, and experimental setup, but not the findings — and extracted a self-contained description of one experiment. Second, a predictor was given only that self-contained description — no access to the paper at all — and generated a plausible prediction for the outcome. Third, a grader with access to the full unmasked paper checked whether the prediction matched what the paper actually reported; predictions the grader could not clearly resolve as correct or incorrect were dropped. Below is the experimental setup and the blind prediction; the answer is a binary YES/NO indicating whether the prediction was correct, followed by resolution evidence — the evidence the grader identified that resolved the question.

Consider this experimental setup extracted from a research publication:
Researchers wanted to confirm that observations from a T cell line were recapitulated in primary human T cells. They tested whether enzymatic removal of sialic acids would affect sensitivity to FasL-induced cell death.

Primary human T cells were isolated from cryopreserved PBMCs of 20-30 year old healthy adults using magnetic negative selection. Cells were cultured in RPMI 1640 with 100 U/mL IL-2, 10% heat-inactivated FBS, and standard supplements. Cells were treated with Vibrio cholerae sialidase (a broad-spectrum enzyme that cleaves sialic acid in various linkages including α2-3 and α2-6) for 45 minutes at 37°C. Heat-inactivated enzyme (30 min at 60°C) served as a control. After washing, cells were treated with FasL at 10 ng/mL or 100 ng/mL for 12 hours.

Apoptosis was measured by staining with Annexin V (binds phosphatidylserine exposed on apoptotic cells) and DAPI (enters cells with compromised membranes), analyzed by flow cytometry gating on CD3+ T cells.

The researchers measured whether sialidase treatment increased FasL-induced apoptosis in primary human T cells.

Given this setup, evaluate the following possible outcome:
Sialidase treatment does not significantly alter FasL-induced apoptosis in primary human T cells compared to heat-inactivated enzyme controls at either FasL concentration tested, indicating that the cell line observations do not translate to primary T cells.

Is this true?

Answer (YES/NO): NO